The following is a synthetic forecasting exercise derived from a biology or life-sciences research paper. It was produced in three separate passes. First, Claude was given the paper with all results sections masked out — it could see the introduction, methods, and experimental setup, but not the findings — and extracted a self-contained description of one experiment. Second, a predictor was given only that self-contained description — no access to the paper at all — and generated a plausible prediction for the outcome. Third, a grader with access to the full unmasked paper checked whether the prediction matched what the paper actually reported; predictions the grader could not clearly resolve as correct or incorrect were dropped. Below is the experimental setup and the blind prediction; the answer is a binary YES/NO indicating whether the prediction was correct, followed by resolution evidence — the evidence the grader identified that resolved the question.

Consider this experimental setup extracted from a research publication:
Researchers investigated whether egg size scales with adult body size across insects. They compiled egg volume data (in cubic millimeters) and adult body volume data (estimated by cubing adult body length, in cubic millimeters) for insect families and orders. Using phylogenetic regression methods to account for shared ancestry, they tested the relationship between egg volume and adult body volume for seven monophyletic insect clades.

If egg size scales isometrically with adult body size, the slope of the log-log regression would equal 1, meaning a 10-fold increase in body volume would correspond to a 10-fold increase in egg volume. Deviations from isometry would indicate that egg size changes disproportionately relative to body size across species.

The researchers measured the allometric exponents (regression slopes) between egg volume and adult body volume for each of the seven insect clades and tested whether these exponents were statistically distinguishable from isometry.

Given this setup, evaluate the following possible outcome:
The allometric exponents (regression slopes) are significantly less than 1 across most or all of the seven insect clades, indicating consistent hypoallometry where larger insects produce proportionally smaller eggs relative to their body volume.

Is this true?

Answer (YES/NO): NO